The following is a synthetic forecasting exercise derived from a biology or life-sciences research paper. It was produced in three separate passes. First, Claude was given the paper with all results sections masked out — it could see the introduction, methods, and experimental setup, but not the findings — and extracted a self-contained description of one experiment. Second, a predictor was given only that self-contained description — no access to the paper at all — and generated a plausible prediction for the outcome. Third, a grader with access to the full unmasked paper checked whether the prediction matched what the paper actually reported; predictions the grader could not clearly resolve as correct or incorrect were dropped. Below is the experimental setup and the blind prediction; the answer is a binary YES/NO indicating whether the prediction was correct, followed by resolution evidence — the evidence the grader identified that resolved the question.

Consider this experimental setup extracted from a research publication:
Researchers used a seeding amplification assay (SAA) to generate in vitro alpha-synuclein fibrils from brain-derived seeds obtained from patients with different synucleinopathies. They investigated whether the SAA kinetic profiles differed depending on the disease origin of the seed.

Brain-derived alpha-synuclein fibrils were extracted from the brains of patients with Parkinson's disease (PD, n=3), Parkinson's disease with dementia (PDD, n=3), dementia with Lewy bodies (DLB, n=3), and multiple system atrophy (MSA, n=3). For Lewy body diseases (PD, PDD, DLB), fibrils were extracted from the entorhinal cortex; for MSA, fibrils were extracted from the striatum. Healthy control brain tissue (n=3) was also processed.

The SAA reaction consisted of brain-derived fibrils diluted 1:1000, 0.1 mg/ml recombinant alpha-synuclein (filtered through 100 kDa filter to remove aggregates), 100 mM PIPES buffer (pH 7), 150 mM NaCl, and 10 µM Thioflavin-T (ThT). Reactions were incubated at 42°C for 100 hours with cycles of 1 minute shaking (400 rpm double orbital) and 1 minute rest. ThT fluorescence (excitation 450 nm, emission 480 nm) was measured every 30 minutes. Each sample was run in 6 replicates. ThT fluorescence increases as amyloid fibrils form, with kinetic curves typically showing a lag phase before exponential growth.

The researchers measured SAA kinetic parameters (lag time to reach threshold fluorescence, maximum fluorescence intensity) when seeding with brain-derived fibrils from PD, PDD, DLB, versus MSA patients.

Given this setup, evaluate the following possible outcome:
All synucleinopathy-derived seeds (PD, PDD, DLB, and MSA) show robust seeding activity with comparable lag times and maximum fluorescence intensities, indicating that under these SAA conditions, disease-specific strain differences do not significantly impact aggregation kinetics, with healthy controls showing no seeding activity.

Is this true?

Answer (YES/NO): NO